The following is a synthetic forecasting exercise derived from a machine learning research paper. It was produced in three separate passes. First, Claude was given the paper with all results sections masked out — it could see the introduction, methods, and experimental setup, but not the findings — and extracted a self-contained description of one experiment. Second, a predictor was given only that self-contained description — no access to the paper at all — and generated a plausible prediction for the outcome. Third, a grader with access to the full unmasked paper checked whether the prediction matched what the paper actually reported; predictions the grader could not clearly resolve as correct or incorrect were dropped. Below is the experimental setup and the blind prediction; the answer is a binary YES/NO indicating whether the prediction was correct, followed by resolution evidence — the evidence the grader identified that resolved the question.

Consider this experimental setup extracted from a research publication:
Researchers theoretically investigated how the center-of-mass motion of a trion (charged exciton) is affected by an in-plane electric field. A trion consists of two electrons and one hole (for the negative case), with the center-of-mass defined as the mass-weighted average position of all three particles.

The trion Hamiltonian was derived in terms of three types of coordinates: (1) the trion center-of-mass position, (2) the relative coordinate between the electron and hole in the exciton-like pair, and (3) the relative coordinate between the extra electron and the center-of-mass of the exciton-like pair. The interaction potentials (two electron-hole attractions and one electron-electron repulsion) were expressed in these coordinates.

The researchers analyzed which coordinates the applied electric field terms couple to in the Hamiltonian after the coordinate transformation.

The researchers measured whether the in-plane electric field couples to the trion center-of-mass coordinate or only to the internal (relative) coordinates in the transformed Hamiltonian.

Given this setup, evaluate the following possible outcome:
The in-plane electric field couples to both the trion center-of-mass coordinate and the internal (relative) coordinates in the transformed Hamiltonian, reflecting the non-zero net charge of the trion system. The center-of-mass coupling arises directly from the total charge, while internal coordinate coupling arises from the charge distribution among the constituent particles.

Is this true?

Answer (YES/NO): YES